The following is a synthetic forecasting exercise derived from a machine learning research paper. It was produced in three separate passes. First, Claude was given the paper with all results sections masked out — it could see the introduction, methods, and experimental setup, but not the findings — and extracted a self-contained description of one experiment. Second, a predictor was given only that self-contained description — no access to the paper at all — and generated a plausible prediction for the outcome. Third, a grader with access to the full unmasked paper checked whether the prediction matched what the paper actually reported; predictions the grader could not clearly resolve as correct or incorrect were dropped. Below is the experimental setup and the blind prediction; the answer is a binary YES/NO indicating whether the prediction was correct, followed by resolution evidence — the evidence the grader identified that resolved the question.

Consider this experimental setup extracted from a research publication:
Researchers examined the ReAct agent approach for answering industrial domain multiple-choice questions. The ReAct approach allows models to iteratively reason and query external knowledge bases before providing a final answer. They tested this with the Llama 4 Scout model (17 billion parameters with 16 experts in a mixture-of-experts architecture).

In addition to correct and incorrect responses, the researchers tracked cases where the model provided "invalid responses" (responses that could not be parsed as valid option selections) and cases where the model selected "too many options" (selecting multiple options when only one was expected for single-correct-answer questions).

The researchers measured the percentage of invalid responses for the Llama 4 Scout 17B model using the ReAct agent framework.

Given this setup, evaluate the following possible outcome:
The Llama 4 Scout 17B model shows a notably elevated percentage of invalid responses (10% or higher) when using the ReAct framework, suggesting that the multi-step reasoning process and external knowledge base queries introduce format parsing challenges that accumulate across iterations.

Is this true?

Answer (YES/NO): NO